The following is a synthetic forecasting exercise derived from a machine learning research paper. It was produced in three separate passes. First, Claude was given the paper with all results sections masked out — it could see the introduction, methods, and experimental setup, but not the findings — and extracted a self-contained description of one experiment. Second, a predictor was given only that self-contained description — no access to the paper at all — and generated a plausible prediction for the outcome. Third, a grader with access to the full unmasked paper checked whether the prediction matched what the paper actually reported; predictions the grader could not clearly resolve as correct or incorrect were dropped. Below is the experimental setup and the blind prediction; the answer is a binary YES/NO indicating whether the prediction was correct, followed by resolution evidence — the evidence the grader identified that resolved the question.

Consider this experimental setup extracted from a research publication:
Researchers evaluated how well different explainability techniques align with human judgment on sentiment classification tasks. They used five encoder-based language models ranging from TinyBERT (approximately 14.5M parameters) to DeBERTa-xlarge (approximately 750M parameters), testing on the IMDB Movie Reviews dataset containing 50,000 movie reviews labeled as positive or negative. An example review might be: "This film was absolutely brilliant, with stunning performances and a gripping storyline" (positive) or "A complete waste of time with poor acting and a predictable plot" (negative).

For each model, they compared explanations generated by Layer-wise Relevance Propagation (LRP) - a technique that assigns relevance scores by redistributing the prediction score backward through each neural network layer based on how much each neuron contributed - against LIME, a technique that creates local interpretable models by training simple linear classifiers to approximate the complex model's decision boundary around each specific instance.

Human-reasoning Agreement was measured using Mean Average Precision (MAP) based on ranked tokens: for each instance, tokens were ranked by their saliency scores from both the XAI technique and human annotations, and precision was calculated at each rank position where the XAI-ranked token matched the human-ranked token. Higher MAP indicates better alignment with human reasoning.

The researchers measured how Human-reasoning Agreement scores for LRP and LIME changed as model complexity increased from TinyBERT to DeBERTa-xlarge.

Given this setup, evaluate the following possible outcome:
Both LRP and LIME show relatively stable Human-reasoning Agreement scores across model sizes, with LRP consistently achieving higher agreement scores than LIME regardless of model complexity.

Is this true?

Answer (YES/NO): NO